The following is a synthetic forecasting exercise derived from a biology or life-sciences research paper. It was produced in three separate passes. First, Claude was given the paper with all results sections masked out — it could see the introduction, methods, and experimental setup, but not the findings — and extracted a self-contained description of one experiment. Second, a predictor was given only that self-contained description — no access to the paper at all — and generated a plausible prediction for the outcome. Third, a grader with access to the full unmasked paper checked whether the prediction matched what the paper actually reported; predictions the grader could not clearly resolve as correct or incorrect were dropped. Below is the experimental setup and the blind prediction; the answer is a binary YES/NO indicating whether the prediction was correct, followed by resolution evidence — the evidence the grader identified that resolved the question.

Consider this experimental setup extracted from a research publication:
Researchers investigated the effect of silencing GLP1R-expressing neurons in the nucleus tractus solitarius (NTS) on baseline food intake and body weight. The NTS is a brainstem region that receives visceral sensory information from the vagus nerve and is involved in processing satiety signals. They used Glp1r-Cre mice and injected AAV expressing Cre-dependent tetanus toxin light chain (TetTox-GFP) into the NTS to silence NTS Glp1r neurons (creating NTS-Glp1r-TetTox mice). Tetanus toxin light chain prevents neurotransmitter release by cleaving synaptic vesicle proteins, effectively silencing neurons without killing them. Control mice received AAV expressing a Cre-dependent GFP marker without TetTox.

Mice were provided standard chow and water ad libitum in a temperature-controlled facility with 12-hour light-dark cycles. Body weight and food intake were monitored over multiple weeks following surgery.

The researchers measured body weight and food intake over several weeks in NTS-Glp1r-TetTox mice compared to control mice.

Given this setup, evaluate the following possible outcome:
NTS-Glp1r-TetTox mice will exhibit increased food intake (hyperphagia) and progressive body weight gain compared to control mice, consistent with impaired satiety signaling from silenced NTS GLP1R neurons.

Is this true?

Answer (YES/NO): NO